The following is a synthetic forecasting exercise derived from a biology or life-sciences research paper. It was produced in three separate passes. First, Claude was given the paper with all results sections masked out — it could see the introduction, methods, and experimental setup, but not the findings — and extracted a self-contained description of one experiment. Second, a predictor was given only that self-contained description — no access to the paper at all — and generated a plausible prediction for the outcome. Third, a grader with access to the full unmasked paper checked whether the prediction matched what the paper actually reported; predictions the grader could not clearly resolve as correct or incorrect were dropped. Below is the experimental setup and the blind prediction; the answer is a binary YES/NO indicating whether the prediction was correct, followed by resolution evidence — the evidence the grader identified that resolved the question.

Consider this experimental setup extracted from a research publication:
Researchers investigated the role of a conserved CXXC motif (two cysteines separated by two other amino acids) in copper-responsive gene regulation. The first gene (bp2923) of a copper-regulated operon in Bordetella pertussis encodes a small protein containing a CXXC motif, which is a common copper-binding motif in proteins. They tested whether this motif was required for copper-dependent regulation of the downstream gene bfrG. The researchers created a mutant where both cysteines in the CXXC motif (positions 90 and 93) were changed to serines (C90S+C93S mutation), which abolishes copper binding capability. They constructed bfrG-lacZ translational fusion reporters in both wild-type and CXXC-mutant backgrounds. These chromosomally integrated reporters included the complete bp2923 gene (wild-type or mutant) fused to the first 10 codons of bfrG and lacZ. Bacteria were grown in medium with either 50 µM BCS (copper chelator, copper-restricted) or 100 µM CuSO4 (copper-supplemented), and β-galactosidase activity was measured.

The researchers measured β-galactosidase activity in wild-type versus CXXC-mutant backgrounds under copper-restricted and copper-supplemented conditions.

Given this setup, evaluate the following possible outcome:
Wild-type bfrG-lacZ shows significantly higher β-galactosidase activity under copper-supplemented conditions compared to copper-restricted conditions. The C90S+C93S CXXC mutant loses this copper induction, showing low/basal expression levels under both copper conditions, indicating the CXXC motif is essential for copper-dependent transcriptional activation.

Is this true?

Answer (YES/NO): NO